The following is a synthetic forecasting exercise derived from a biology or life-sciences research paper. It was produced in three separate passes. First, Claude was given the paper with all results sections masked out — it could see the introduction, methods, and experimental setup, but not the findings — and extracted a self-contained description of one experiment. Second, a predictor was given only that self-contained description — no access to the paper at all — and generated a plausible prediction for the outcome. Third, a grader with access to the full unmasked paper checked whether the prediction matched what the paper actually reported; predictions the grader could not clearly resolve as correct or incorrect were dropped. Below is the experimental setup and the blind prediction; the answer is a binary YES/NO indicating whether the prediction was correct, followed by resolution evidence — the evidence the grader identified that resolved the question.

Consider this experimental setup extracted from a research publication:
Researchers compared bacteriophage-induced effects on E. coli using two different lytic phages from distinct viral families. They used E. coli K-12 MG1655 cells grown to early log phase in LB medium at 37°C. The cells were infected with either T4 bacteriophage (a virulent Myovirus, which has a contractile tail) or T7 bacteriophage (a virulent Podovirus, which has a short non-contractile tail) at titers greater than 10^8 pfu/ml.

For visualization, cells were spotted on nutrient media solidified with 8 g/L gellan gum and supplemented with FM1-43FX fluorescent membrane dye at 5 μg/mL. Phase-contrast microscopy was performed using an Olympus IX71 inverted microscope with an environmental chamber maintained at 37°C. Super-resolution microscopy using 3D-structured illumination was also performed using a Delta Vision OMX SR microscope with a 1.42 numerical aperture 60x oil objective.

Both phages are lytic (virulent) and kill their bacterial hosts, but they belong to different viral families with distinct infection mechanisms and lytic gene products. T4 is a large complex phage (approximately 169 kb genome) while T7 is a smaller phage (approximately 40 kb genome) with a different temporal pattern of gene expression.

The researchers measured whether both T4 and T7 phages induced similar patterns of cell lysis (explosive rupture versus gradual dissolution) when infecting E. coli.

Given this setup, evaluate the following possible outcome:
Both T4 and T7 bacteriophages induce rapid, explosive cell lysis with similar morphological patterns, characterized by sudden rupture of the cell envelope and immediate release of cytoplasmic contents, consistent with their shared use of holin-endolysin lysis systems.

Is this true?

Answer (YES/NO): NO